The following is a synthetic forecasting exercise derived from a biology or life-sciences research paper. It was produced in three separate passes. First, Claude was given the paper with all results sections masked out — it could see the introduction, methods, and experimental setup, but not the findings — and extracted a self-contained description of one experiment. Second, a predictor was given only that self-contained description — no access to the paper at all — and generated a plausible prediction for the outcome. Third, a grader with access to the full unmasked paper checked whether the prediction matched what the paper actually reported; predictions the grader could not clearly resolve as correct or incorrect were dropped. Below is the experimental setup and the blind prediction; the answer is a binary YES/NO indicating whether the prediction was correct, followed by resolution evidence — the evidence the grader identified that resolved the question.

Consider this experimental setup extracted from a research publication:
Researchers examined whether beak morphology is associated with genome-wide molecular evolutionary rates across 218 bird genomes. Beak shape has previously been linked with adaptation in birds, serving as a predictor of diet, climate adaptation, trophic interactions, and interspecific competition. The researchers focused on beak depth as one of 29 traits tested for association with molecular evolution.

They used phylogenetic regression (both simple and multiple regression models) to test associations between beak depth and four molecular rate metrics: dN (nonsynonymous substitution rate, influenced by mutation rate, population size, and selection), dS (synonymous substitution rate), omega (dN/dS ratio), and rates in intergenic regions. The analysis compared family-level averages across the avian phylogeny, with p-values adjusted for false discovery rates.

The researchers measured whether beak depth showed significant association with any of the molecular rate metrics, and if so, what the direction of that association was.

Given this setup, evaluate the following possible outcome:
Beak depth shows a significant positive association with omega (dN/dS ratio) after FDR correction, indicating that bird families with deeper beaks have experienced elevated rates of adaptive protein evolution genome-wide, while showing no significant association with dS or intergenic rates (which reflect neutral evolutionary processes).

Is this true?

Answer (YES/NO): NO